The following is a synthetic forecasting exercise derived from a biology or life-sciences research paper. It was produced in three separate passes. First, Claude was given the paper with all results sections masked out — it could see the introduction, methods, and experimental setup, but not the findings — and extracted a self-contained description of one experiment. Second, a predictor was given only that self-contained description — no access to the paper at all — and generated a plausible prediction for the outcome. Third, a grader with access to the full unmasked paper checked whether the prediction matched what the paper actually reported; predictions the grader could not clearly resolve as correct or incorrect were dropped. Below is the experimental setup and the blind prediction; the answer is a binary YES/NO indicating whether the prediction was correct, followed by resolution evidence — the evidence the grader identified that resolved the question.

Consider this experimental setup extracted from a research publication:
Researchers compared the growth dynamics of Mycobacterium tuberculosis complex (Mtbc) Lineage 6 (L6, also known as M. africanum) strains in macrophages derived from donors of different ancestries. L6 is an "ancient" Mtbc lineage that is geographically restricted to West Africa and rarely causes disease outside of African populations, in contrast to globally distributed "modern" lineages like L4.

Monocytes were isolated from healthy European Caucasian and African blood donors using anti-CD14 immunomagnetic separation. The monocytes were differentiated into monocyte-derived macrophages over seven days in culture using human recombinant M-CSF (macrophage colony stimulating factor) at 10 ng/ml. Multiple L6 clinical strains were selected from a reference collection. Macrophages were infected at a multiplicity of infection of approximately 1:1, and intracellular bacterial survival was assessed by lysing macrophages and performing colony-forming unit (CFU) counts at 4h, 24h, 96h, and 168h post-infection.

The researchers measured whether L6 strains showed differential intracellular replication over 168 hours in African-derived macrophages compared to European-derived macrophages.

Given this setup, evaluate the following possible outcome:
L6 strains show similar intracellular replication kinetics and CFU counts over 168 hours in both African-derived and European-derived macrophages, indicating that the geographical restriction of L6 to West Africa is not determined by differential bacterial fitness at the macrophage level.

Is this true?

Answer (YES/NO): NO